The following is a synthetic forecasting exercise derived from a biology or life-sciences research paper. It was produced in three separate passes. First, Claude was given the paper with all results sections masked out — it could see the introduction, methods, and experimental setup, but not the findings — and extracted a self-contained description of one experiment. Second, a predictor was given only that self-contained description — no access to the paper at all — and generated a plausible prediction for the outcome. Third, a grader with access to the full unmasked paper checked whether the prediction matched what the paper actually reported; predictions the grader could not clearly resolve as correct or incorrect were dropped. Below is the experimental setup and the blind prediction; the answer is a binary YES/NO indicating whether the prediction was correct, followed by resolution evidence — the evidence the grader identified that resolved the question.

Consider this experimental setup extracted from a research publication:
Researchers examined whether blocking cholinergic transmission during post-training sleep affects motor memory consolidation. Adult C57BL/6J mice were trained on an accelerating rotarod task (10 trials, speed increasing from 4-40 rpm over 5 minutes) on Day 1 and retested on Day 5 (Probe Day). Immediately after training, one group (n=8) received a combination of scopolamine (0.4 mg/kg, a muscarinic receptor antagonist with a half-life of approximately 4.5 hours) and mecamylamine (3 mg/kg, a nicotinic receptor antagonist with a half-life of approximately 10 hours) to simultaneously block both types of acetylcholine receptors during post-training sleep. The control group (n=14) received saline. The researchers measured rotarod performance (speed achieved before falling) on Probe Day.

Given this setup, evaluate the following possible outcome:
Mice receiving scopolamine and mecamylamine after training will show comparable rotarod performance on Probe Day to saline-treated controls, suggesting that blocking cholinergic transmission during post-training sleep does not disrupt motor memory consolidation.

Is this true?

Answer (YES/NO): YES